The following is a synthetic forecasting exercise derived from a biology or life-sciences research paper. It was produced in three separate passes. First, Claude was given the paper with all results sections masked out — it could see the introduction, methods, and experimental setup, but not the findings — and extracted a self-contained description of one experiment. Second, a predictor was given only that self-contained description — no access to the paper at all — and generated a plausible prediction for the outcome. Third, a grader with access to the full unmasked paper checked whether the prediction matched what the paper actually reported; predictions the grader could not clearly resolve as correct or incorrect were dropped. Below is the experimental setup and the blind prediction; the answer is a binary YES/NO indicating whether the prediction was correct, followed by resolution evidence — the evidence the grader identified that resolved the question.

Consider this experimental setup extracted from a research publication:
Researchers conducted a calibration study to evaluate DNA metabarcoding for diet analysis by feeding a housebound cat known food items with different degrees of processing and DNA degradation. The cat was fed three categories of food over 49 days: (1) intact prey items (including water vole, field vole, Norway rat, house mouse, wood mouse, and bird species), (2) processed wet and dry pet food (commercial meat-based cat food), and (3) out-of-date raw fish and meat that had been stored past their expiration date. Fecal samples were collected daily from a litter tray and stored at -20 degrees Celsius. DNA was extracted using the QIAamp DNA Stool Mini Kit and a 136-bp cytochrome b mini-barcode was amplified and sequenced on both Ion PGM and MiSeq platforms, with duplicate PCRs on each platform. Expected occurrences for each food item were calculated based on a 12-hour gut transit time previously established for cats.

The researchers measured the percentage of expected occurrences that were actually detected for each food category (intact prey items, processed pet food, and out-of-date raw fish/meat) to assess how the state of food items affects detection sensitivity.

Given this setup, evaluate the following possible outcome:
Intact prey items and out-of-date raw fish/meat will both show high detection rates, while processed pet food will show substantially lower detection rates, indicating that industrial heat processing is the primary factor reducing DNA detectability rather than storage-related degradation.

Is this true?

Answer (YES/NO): NO